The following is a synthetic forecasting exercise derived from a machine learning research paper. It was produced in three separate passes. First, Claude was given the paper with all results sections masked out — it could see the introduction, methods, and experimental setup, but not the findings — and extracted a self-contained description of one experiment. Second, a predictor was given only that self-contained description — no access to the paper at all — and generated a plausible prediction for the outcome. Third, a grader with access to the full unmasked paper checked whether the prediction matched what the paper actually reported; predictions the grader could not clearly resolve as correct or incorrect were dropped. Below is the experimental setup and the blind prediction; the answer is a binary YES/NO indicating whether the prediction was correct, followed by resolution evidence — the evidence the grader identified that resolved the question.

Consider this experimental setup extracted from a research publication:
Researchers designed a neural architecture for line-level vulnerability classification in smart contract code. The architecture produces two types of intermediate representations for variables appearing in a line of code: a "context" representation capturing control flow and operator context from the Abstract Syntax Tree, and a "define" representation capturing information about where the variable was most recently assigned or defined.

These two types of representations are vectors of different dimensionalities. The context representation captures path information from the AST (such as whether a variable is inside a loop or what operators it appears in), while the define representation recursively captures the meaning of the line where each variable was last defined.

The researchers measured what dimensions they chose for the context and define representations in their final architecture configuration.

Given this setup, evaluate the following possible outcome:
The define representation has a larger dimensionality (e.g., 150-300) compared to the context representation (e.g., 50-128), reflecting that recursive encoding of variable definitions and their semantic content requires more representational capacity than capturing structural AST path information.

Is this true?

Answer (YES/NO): NO